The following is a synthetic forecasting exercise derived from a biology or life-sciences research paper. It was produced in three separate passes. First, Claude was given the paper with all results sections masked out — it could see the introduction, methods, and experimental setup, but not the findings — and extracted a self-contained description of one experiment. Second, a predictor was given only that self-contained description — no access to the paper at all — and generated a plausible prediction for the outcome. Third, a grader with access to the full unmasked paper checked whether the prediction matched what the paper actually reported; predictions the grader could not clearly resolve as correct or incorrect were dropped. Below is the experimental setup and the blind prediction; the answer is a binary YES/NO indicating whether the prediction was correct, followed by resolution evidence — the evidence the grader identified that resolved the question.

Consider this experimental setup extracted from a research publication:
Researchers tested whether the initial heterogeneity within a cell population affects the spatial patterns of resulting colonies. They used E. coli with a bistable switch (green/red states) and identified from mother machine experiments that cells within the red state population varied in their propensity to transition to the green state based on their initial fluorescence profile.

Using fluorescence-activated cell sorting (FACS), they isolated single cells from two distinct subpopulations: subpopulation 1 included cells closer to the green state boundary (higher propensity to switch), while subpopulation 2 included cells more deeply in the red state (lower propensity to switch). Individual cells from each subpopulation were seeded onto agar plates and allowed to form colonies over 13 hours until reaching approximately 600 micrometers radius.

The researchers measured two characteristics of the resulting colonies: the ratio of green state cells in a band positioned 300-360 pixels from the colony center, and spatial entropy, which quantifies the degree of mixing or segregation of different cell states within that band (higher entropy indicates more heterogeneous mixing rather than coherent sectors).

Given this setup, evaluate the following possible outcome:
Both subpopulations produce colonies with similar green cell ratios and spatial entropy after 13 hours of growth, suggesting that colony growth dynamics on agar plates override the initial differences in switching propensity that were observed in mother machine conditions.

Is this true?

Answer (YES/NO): NO